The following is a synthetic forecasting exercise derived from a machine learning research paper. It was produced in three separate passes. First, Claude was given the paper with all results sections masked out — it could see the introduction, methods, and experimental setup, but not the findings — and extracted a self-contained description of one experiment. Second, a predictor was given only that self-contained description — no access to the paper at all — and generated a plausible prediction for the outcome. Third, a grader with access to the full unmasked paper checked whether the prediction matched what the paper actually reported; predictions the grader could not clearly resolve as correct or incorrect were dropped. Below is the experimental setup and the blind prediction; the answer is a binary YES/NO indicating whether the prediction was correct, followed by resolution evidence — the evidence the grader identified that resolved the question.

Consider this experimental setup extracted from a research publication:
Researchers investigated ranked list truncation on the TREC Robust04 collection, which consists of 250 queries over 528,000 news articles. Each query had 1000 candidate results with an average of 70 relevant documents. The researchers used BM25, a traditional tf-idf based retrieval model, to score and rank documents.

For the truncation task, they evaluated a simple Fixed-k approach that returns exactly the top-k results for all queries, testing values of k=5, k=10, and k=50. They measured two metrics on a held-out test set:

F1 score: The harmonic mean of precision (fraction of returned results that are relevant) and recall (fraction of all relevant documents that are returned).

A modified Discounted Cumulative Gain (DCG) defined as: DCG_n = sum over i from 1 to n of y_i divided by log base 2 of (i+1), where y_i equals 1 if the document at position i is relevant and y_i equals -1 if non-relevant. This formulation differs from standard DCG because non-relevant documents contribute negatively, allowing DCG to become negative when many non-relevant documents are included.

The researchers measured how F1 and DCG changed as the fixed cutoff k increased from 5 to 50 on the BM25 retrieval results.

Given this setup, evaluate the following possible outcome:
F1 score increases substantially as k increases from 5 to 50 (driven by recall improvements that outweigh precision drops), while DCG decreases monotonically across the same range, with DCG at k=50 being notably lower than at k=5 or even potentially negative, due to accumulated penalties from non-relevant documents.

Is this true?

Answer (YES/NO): YES